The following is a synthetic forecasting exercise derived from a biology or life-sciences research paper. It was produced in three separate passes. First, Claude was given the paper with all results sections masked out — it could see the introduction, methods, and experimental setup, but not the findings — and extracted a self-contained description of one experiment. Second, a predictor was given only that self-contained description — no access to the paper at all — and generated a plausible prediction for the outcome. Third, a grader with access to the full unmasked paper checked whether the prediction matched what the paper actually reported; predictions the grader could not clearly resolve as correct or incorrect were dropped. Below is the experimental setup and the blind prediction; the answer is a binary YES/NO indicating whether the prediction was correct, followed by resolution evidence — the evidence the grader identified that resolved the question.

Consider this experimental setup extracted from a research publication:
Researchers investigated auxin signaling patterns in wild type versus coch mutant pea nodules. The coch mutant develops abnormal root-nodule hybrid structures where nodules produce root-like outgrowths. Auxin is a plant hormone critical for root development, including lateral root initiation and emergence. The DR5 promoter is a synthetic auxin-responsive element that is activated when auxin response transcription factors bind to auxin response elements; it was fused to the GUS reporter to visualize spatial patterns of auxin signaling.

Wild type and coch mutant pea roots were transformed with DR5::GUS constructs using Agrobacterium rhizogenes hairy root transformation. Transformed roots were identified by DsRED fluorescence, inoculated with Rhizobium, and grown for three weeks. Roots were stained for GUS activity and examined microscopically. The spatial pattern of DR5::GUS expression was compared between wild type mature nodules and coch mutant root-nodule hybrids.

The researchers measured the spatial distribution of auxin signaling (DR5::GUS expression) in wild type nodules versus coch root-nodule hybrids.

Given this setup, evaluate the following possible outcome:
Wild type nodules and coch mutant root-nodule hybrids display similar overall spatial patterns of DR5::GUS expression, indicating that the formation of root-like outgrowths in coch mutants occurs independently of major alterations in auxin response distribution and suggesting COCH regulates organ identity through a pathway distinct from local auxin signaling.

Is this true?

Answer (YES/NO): NO